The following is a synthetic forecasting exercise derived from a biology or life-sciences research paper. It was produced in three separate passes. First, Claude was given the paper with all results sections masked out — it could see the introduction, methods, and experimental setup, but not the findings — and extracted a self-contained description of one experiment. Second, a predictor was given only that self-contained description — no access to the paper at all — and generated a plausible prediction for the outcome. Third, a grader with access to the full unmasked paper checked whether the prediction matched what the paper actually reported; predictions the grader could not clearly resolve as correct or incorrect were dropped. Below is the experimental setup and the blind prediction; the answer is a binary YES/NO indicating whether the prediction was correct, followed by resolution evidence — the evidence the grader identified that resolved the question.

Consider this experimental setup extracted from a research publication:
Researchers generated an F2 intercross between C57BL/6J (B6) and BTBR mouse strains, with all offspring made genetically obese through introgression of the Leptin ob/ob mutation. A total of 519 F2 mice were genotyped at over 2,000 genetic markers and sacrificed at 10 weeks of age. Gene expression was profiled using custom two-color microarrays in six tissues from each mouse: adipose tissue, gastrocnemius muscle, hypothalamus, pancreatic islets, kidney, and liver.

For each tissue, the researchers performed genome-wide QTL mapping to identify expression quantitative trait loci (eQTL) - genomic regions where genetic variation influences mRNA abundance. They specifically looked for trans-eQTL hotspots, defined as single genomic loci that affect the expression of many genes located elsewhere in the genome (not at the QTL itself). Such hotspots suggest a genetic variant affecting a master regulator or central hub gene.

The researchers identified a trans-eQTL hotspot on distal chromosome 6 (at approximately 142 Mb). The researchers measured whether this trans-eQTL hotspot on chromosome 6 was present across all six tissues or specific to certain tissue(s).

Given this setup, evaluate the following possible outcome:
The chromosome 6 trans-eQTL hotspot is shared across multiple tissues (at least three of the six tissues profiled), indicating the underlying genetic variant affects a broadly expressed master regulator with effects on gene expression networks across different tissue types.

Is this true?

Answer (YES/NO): NO